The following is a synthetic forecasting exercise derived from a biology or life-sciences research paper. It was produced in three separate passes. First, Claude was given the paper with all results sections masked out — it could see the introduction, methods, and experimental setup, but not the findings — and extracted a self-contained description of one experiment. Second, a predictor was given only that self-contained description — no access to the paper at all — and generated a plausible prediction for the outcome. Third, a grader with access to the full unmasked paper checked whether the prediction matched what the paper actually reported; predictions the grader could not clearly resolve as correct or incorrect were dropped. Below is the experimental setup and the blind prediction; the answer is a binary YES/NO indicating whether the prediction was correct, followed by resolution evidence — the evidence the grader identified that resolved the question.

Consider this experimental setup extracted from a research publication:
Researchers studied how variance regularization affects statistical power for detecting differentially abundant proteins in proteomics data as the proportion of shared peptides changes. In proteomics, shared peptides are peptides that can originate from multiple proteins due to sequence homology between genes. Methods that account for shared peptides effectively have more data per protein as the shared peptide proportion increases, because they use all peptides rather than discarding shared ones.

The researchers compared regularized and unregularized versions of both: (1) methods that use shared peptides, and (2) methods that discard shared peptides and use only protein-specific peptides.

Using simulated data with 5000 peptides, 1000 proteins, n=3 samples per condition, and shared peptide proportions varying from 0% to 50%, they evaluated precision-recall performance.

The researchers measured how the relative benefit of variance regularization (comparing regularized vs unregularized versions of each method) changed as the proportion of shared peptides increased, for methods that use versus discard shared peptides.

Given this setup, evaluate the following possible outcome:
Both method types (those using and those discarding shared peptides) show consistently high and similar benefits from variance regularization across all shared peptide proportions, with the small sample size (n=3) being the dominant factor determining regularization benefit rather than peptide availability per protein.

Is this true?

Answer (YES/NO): NO